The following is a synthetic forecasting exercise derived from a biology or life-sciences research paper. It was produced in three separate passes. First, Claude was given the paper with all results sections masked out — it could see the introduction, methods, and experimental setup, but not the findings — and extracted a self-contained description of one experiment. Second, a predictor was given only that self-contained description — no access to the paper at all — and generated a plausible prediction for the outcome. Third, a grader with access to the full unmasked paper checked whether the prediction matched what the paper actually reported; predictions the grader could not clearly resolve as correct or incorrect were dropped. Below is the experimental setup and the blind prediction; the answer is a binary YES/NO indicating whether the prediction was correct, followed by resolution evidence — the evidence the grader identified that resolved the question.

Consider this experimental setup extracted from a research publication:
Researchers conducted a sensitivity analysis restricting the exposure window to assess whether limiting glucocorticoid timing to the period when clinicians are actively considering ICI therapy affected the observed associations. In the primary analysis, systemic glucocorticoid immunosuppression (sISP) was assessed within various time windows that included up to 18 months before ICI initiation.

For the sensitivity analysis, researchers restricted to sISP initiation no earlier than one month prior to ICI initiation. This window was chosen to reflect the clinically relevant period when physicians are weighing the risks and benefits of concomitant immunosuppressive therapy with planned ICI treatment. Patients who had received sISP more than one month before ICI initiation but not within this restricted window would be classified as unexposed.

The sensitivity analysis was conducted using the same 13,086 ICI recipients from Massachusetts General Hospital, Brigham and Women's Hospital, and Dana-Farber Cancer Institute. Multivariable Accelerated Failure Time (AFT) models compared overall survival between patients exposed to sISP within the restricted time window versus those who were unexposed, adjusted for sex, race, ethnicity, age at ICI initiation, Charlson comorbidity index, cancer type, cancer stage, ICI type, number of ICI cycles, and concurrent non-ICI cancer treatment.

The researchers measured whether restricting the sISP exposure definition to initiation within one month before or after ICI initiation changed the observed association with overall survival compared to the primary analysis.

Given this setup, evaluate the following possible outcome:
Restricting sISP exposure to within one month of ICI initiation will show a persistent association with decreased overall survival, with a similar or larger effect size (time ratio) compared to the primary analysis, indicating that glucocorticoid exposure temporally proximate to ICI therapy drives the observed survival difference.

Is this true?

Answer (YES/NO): YES